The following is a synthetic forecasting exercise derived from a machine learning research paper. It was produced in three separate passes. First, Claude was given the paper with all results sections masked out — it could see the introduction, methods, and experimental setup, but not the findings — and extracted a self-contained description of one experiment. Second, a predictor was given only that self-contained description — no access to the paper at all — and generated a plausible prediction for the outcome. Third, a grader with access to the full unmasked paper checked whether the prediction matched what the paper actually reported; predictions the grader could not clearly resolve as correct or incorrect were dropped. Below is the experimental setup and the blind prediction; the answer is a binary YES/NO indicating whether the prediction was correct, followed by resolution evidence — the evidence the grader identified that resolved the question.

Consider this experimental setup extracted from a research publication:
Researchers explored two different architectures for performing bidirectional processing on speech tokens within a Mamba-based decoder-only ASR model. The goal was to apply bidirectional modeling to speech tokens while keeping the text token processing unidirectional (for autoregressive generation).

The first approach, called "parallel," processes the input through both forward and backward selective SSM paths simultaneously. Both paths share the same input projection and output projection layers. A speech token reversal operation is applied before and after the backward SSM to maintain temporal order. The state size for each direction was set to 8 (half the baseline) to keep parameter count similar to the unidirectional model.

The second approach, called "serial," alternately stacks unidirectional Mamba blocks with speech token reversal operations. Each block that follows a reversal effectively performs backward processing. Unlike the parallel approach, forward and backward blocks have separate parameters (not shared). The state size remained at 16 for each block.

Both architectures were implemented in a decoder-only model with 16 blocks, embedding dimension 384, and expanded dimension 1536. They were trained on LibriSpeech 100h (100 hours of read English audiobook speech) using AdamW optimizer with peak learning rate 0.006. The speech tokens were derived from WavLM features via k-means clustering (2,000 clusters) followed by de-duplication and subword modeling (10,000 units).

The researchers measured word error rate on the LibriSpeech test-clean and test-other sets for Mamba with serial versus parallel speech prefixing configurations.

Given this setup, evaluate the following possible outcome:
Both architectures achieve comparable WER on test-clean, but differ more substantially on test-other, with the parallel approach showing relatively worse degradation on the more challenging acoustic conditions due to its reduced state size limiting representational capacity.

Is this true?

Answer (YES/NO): NO